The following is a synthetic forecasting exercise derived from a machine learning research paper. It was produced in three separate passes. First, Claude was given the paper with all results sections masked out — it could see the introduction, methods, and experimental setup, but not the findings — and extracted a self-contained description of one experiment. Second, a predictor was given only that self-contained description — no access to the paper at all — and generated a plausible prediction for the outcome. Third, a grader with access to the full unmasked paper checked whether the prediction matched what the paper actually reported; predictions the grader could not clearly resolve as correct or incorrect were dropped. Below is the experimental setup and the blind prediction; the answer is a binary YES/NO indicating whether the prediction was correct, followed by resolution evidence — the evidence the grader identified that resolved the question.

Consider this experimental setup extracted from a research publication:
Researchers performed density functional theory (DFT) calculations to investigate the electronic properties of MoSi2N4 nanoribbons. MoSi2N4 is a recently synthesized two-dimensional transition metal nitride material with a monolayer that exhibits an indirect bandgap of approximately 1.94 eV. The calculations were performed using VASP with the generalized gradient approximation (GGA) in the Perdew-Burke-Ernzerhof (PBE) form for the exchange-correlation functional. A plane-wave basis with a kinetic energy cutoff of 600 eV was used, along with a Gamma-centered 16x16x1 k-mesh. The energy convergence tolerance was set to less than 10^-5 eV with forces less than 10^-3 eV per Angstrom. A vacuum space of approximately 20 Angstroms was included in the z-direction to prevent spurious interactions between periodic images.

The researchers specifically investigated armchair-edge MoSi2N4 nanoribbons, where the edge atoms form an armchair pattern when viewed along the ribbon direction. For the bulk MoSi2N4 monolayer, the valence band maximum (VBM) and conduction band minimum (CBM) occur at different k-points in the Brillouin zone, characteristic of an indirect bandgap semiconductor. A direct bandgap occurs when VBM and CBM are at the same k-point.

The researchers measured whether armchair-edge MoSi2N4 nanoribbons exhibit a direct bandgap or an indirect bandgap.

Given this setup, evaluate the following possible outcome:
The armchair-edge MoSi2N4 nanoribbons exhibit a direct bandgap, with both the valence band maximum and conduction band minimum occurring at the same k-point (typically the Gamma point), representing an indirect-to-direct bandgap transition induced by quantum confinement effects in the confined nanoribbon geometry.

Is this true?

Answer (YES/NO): YES